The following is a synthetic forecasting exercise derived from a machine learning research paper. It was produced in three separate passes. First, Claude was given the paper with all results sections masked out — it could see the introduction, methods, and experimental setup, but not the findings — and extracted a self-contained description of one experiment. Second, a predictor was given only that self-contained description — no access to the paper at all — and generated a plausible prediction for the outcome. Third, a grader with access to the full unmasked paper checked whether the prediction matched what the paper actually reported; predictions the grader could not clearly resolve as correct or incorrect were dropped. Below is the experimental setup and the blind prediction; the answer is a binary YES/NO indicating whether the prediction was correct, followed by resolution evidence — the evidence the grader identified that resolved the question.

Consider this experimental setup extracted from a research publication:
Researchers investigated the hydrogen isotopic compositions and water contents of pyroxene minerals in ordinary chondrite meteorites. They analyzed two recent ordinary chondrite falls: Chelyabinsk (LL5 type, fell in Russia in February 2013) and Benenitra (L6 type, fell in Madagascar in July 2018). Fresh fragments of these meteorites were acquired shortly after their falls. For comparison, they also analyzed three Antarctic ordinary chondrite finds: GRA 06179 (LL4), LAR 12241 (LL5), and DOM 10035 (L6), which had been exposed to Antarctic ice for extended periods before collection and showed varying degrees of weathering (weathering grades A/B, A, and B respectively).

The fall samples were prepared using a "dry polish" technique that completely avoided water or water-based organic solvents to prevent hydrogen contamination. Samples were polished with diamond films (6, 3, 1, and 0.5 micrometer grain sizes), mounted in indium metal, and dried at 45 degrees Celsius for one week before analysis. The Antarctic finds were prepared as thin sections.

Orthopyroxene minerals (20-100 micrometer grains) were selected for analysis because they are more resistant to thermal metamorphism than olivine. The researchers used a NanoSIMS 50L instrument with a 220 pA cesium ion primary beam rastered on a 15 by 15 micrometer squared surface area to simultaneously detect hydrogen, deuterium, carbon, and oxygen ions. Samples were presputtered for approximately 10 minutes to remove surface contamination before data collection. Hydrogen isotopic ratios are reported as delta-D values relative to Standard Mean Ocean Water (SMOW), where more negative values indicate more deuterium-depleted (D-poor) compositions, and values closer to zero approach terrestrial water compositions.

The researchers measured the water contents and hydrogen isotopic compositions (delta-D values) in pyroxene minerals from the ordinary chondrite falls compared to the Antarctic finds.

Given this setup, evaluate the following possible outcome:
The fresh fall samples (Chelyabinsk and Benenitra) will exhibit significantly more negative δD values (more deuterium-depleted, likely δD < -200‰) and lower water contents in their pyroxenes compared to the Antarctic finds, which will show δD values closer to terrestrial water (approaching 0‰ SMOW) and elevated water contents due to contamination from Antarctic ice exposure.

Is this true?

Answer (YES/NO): YES